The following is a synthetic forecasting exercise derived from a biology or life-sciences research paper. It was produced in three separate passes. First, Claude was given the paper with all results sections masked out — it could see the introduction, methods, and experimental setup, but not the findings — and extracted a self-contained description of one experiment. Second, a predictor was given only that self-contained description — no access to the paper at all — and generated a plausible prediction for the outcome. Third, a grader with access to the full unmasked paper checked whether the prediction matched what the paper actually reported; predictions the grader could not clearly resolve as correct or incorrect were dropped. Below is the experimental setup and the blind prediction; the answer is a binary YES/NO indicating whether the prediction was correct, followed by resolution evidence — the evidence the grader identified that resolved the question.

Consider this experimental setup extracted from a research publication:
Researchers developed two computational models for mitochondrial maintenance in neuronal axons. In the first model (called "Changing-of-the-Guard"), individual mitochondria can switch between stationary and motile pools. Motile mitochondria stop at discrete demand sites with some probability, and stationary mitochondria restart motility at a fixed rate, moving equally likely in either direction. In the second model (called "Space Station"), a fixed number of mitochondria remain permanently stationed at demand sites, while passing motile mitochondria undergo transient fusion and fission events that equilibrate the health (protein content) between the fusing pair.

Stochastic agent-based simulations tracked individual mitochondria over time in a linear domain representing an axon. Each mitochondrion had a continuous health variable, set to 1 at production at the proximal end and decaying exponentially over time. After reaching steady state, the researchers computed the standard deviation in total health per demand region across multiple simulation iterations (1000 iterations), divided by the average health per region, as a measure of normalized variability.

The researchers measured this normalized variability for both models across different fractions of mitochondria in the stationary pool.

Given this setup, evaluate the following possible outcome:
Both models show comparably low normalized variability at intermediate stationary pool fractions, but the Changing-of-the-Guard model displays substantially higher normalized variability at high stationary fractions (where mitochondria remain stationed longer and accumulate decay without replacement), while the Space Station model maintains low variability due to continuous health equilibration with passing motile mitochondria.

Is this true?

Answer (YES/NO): NO